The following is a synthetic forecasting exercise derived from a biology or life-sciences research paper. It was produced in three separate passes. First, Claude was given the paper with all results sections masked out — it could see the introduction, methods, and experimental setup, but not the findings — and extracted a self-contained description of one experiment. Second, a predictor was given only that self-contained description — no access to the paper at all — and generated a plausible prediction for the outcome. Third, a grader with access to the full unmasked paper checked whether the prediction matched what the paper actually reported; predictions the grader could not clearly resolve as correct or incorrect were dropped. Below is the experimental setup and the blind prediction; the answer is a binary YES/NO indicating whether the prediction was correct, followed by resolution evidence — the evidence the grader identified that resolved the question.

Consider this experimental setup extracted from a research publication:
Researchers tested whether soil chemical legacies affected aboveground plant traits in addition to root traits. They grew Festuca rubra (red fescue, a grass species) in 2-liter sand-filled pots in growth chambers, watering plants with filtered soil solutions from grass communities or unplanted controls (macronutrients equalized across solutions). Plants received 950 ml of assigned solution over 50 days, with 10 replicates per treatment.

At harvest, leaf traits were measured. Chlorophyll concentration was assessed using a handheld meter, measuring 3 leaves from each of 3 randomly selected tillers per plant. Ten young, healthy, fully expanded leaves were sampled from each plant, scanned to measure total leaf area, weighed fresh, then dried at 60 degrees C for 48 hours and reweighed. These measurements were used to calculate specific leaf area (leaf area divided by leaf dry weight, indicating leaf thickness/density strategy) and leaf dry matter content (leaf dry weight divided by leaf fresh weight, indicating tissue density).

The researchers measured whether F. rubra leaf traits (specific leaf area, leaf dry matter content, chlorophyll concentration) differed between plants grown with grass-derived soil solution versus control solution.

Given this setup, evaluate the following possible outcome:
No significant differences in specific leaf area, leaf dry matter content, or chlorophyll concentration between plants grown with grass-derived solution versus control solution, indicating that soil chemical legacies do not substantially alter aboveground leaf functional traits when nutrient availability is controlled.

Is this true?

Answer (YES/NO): YES